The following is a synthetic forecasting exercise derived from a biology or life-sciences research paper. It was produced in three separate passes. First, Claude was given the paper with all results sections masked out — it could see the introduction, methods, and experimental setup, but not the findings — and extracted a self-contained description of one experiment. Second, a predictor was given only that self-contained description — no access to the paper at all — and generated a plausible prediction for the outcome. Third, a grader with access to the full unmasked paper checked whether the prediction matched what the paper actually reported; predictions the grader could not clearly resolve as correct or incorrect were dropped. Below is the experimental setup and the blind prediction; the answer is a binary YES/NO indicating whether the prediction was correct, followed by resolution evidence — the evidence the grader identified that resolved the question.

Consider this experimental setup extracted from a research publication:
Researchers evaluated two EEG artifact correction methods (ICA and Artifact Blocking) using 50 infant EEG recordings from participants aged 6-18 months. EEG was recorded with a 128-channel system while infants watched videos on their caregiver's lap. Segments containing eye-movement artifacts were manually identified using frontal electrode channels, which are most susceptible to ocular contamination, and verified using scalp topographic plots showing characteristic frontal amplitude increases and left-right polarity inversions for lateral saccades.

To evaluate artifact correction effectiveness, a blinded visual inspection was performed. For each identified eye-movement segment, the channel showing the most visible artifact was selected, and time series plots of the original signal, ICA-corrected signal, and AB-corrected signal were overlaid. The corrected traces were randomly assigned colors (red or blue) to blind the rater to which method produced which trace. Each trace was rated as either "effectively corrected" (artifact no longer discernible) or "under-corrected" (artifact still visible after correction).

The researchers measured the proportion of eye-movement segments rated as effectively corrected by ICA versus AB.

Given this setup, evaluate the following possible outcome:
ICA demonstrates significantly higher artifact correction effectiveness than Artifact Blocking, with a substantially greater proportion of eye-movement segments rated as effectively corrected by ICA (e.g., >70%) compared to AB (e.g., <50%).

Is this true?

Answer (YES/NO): NO